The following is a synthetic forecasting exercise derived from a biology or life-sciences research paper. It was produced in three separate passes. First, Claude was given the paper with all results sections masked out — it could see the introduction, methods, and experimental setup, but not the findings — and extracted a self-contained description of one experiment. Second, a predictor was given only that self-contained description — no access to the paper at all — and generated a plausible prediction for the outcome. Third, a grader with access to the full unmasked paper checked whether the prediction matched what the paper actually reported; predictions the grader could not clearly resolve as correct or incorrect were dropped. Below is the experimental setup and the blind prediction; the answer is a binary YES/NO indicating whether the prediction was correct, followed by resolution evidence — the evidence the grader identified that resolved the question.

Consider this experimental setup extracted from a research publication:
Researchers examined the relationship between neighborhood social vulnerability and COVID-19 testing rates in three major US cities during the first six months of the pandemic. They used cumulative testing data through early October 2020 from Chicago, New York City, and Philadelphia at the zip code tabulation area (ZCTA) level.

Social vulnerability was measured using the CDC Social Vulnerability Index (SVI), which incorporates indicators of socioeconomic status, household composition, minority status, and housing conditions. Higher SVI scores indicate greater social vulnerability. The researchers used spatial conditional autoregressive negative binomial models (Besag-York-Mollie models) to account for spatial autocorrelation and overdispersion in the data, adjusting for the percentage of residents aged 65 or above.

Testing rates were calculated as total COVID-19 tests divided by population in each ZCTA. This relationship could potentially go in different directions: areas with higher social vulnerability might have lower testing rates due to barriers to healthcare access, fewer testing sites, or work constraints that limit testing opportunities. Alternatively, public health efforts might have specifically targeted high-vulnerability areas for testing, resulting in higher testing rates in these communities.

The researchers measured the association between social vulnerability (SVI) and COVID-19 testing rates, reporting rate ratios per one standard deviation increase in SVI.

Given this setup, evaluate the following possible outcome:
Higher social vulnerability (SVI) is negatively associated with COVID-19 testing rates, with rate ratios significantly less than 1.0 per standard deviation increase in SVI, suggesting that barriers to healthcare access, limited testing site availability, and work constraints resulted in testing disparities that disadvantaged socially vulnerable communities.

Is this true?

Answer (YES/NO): NO